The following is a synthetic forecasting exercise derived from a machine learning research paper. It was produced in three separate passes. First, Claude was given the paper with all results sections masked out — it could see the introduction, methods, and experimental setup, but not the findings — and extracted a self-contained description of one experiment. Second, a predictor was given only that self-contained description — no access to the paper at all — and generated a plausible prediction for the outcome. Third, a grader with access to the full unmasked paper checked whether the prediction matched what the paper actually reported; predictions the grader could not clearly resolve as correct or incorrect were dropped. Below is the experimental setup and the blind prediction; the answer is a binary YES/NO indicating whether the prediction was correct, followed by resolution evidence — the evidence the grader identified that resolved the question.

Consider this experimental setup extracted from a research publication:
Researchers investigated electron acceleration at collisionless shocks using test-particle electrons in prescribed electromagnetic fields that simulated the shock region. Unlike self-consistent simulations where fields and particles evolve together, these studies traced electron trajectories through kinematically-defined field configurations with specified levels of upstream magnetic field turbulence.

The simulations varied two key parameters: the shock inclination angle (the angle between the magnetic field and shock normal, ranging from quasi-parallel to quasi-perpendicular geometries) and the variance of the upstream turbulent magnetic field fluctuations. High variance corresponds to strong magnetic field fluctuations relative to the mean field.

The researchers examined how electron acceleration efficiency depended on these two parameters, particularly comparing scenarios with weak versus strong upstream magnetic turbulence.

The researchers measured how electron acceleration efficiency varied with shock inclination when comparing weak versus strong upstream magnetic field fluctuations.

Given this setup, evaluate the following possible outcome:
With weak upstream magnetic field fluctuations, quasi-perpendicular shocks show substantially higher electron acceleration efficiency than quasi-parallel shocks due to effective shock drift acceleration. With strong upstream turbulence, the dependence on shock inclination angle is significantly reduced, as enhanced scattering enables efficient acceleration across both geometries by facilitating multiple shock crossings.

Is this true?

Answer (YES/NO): YES